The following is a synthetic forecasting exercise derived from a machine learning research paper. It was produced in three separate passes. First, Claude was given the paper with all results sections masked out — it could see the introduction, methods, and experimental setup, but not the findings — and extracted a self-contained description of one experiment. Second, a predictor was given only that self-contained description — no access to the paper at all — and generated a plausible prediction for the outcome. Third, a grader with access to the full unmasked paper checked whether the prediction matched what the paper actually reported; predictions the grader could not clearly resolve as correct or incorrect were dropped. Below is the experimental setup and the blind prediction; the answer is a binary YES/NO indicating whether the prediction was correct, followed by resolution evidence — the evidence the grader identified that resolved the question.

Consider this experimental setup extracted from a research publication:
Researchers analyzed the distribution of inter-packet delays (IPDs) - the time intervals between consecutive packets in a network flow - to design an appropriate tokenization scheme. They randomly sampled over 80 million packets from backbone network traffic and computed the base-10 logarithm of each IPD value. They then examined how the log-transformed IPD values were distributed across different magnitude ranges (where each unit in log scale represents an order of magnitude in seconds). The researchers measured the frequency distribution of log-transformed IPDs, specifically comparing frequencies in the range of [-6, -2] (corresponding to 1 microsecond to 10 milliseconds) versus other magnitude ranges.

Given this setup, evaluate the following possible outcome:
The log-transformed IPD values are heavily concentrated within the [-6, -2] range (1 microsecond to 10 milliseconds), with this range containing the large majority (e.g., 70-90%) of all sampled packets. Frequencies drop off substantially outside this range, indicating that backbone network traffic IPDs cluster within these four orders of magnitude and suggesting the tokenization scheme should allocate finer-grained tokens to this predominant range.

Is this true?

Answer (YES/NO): YES